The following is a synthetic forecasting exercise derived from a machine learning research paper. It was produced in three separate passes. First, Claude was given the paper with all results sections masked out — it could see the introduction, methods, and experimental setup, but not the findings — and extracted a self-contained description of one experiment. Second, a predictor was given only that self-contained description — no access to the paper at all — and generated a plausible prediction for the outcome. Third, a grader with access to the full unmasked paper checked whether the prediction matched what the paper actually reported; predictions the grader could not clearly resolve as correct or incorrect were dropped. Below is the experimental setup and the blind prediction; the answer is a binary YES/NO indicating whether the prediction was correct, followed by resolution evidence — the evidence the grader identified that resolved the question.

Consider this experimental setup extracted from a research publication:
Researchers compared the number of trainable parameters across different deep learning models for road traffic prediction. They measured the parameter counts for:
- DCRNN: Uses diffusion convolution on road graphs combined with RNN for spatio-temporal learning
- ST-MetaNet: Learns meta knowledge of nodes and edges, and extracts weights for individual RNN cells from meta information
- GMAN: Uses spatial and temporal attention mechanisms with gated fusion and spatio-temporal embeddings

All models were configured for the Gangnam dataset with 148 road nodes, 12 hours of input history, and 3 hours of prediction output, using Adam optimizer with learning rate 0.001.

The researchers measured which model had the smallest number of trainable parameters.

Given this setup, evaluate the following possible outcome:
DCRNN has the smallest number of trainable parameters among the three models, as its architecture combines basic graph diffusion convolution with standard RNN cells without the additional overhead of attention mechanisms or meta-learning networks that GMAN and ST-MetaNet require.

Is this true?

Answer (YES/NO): NO